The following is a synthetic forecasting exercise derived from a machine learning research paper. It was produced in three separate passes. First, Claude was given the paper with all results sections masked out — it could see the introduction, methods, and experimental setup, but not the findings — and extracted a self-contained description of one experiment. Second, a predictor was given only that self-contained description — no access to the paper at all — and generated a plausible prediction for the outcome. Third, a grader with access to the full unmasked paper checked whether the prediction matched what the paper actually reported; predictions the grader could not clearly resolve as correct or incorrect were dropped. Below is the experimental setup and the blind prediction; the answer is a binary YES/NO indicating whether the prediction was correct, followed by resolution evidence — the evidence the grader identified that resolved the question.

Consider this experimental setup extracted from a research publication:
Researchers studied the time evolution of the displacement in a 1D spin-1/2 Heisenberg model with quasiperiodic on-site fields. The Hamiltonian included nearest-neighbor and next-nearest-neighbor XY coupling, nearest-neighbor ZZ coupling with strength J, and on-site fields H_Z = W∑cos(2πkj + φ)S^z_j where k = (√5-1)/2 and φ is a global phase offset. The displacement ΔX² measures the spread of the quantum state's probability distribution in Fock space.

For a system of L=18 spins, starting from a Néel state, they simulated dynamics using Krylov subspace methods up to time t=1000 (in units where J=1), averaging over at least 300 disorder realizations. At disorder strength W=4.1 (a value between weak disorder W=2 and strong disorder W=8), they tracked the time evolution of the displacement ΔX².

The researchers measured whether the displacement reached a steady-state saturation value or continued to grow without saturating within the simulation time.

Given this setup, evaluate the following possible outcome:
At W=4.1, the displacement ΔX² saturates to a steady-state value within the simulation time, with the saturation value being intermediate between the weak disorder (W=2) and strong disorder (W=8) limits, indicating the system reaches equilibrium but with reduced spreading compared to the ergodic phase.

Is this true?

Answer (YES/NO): NO